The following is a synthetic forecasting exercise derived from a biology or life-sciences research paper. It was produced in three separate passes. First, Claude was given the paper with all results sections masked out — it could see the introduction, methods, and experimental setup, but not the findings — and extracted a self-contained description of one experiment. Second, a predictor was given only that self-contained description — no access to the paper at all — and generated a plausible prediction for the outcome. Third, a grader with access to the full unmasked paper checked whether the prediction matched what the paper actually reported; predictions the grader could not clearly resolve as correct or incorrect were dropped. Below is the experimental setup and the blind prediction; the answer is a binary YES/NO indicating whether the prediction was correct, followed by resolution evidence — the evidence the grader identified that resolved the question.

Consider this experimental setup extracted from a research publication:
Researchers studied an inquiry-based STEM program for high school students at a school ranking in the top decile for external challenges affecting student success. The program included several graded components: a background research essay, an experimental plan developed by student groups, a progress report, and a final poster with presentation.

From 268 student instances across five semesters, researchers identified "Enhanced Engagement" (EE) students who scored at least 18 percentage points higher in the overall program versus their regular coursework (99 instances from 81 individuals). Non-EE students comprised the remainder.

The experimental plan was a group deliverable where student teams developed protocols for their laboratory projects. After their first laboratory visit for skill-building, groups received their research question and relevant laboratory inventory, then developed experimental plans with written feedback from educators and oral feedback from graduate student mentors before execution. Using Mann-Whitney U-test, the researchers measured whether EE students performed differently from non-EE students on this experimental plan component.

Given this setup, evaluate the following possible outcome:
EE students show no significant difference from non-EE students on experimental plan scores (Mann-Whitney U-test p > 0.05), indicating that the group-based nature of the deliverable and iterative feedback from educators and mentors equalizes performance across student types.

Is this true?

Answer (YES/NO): NO